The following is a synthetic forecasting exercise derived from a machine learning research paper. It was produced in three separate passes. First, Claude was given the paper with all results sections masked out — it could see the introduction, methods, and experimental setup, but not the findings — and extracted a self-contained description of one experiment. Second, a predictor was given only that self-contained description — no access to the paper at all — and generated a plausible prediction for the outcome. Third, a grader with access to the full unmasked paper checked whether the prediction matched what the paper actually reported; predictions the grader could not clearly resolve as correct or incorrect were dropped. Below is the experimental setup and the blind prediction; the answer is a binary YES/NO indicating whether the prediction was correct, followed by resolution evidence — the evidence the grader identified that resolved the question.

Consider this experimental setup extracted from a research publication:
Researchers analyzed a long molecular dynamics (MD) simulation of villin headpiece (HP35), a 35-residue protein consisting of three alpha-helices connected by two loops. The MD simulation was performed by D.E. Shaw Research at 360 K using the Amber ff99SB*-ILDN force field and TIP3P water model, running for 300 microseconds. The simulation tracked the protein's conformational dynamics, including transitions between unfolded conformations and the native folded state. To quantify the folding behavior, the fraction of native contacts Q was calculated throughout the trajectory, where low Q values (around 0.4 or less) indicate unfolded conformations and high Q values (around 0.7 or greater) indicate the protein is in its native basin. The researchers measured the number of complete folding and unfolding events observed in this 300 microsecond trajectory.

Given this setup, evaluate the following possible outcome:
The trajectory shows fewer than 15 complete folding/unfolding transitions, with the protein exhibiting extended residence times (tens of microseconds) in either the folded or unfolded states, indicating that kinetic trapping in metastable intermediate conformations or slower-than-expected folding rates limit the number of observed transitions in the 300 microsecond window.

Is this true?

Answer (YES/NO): NO